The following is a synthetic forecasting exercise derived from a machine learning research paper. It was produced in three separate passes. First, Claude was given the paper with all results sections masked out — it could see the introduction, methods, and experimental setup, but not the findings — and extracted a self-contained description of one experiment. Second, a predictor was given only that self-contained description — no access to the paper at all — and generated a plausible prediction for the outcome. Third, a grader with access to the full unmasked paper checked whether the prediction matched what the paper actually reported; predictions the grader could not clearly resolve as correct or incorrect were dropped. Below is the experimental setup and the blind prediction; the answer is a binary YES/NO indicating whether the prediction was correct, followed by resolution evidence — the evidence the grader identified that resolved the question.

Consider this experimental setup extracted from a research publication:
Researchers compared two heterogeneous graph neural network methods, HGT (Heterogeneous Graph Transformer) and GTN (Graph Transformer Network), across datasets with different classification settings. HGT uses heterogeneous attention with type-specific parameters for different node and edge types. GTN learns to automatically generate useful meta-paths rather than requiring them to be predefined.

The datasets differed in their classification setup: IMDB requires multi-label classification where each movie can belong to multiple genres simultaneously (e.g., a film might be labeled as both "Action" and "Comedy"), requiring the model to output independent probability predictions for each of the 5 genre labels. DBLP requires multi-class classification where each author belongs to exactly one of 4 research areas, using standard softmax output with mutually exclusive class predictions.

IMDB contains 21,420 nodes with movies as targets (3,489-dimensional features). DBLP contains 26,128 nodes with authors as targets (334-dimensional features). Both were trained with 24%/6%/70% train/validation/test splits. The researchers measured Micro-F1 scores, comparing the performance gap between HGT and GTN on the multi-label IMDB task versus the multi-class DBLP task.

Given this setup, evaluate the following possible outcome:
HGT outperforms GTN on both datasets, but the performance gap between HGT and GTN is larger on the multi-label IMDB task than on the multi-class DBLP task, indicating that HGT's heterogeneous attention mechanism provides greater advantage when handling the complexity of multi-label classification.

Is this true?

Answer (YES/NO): NO